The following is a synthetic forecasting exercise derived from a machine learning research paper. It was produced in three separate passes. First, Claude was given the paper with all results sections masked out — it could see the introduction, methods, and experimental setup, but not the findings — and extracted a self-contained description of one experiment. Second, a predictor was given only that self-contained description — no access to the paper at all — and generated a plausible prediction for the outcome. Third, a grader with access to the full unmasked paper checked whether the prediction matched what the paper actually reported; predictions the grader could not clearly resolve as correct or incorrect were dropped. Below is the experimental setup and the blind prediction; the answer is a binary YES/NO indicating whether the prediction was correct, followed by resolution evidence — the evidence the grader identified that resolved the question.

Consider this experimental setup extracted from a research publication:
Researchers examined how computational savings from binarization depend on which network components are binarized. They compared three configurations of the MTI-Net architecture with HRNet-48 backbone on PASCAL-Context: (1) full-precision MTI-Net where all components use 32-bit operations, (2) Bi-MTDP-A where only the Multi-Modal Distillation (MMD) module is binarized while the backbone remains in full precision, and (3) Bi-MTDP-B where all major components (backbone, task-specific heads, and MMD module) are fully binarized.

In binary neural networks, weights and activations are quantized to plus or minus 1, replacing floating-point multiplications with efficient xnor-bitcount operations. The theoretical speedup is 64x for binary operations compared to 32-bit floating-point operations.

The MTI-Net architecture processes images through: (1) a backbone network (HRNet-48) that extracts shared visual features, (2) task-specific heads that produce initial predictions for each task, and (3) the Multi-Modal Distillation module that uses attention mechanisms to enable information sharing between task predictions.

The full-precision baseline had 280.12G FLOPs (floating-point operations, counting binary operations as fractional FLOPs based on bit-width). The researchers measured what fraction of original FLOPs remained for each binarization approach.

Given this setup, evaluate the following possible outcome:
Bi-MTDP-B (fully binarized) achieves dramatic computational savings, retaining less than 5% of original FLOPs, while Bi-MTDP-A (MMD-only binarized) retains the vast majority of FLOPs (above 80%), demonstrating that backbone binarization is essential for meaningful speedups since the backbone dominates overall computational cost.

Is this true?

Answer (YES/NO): NO